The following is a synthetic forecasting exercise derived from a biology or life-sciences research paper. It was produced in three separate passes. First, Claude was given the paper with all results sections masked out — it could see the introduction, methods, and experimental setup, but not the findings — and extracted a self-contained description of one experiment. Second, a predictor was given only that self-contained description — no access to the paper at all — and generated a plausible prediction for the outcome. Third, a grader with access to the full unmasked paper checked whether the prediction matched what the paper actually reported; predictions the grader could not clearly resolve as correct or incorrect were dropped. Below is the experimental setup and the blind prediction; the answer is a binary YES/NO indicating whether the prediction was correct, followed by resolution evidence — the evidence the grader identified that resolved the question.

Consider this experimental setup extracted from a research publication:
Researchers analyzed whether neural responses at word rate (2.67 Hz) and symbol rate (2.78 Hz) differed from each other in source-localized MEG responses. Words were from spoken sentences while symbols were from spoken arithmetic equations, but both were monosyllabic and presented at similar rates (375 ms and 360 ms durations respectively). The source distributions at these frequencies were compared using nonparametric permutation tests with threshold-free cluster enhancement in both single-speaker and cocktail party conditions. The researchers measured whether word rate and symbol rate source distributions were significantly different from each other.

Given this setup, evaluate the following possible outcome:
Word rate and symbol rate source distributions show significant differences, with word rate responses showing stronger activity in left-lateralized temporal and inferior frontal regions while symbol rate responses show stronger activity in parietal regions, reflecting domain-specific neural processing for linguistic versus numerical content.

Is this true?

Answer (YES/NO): NO